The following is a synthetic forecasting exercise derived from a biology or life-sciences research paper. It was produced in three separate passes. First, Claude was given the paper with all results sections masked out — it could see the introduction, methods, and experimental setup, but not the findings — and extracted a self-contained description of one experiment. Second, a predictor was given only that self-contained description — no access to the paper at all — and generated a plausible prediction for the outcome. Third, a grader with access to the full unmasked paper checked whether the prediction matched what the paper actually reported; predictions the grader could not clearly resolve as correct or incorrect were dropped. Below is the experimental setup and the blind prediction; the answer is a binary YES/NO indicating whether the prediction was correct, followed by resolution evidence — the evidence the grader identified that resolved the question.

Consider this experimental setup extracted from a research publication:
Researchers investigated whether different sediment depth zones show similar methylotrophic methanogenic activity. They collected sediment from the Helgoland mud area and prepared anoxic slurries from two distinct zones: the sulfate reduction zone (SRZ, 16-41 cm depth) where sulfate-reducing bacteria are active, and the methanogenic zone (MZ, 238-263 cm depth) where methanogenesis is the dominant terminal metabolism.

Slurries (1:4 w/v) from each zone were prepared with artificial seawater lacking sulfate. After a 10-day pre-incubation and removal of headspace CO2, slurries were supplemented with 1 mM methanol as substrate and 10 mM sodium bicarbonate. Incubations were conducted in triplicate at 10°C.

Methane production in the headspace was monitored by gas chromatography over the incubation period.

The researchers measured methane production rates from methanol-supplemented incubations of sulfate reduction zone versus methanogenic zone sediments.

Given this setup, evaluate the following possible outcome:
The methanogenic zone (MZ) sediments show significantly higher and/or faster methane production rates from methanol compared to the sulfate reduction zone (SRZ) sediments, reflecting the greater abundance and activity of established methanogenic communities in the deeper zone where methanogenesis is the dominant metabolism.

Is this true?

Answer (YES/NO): YES